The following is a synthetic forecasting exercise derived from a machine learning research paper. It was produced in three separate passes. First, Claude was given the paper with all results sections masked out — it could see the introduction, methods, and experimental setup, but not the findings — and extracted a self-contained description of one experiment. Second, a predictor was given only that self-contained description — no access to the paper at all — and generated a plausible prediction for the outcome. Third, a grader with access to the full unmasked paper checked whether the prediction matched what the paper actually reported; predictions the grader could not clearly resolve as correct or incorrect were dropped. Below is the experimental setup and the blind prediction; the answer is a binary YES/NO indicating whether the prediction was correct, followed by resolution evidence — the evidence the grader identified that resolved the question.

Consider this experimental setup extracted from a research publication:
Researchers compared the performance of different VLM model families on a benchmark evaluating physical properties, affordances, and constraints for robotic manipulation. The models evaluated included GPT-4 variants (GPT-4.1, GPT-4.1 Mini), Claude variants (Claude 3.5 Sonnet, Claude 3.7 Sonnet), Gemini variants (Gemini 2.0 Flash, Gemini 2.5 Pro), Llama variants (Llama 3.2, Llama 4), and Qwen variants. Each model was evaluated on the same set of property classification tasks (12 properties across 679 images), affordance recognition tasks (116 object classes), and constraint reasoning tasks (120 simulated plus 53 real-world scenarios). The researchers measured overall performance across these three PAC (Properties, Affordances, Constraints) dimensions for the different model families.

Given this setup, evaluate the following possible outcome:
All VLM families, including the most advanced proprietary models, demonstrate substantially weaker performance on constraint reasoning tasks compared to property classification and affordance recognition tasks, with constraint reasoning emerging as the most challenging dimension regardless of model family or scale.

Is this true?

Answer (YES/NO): NO